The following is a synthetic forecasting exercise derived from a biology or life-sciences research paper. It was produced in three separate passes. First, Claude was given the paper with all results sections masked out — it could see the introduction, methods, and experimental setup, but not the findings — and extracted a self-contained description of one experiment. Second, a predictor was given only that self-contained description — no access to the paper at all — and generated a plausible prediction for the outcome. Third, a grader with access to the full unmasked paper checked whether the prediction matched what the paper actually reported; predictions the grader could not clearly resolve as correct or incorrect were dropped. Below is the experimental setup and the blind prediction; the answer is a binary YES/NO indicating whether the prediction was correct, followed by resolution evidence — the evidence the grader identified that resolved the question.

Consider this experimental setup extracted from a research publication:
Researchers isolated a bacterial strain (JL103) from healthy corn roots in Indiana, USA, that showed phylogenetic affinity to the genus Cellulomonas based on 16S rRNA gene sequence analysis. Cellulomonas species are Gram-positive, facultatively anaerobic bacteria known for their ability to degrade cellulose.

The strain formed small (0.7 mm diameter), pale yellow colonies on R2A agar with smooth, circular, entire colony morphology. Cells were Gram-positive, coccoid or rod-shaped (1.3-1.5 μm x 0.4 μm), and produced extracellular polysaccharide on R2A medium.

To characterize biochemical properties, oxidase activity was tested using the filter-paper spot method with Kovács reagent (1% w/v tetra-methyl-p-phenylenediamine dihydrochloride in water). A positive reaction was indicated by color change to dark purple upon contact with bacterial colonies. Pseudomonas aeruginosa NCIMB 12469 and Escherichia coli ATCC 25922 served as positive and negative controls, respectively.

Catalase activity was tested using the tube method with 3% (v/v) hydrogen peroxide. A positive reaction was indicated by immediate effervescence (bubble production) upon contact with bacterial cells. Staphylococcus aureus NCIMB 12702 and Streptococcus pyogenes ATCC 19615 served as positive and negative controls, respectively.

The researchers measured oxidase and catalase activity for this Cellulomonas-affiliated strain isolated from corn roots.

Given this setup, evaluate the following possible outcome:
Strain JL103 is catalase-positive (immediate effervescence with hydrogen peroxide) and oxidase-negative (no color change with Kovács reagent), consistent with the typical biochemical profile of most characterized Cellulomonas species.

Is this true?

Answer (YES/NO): NO